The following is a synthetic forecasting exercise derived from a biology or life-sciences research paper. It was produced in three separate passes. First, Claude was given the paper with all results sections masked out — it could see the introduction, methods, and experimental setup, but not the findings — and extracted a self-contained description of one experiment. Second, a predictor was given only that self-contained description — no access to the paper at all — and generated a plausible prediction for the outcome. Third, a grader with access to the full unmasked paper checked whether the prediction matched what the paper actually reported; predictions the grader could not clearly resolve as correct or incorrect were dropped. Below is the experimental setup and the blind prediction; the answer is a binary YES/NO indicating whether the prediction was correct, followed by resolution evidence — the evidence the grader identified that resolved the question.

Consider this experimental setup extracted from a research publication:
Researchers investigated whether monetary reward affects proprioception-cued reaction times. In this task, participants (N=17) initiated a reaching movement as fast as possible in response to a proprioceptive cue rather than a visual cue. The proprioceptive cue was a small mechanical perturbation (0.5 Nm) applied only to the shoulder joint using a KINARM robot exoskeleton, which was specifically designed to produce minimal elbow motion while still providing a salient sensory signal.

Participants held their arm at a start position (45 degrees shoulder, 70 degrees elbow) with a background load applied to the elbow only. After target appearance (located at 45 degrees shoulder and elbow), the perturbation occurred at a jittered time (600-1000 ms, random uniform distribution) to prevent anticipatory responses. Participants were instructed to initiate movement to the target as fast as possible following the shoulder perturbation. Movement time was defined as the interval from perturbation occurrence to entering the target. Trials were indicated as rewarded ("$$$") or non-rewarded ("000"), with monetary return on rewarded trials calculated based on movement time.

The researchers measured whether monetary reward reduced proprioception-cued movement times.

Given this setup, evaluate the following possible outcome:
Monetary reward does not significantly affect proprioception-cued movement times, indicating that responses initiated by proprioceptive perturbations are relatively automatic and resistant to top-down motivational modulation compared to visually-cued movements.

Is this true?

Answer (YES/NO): NO